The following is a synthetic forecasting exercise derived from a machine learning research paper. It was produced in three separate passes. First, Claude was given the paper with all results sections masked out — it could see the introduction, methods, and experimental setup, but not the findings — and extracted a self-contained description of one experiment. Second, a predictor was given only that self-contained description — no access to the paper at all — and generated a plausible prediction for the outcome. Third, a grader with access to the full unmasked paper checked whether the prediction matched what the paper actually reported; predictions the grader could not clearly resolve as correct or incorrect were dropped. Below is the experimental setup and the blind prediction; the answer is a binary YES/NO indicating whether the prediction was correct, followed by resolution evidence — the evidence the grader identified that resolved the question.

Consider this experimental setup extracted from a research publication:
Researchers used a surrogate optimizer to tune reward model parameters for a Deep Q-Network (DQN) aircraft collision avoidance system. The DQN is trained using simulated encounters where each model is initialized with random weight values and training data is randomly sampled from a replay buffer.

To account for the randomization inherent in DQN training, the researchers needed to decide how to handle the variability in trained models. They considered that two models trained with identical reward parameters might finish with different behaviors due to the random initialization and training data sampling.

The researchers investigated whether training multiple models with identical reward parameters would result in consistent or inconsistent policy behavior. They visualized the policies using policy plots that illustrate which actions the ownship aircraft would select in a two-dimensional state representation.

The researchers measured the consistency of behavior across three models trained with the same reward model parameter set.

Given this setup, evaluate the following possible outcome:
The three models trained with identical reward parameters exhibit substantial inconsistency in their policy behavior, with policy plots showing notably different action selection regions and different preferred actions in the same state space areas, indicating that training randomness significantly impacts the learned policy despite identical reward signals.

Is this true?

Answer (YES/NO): YES